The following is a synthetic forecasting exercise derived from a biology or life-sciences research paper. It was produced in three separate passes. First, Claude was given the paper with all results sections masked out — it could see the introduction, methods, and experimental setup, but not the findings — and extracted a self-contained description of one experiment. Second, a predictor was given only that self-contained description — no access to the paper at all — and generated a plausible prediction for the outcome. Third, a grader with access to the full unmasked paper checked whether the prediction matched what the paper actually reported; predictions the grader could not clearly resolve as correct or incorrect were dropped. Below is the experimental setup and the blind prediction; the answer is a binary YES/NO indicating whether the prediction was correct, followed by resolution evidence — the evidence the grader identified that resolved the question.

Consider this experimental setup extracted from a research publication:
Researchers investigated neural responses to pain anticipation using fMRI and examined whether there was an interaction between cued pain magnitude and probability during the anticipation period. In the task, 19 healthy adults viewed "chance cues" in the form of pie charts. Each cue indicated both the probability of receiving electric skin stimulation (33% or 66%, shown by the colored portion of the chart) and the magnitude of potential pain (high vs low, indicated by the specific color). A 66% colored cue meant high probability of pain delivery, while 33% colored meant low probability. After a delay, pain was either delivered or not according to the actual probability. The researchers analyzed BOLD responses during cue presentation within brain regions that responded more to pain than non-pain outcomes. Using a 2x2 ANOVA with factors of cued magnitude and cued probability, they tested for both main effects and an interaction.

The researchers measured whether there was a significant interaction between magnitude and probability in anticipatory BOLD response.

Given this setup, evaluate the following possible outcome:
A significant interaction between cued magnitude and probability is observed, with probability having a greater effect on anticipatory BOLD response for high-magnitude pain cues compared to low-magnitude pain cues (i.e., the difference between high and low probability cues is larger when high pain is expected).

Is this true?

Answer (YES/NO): NO